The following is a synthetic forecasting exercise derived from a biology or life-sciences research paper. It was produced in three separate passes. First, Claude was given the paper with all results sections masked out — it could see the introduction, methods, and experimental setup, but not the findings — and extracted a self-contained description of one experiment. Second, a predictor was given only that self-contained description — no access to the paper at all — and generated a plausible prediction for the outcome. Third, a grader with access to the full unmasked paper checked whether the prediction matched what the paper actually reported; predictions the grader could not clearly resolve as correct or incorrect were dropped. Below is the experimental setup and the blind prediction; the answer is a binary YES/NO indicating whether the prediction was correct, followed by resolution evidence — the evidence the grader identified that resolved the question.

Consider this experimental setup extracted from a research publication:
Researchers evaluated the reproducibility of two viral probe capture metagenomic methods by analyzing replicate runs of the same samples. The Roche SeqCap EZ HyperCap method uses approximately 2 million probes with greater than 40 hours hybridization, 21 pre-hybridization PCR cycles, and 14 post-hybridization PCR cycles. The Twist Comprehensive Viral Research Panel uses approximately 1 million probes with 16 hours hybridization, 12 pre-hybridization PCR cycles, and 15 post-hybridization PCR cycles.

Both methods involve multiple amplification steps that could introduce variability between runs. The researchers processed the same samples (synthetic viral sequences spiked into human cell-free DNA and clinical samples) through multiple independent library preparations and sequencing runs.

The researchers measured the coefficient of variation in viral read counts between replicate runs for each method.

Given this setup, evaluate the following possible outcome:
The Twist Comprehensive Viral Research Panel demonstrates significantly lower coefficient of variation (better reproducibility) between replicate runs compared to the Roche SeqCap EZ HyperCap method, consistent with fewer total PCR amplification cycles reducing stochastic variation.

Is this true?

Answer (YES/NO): NO